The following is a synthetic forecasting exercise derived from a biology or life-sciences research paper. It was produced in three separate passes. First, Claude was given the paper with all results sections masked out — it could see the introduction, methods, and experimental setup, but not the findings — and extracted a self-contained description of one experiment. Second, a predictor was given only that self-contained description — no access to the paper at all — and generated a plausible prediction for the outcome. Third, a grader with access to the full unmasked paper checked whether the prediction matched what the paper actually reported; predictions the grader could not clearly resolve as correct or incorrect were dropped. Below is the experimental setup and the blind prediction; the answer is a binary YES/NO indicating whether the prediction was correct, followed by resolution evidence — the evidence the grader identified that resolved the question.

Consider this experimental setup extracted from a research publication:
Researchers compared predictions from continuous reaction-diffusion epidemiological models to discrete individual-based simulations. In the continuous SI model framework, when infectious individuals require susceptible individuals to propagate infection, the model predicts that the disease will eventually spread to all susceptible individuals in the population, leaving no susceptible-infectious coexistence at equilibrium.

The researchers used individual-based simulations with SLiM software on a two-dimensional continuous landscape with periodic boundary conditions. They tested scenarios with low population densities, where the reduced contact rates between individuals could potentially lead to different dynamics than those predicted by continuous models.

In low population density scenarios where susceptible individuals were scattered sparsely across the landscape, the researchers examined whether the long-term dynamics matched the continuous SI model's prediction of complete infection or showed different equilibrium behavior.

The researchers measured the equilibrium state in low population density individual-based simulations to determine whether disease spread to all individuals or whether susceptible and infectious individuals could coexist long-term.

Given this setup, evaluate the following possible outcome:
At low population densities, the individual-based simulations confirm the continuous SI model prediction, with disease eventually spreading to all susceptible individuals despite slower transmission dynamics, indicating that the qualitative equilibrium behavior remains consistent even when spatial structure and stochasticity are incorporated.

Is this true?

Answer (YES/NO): NO